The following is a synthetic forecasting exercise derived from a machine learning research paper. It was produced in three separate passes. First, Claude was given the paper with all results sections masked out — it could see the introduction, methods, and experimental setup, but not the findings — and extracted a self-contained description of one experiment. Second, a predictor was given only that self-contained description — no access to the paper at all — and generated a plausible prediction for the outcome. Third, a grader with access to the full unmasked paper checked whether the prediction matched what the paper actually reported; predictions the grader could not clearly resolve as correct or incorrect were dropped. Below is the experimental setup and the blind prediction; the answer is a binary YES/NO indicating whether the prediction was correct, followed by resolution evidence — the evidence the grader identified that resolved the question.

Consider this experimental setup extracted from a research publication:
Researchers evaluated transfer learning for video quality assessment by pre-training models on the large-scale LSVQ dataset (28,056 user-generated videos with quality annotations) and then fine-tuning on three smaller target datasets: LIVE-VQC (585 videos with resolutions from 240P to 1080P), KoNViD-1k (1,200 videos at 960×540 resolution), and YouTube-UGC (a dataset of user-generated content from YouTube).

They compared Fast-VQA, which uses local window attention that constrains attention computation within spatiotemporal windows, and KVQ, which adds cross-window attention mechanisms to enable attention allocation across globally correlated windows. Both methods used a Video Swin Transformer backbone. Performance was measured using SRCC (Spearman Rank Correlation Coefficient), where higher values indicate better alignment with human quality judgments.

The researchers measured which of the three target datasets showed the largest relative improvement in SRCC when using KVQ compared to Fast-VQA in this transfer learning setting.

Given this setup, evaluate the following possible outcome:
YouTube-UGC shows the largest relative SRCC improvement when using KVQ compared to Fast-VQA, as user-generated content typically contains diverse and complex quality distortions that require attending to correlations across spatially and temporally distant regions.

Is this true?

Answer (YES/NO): YES